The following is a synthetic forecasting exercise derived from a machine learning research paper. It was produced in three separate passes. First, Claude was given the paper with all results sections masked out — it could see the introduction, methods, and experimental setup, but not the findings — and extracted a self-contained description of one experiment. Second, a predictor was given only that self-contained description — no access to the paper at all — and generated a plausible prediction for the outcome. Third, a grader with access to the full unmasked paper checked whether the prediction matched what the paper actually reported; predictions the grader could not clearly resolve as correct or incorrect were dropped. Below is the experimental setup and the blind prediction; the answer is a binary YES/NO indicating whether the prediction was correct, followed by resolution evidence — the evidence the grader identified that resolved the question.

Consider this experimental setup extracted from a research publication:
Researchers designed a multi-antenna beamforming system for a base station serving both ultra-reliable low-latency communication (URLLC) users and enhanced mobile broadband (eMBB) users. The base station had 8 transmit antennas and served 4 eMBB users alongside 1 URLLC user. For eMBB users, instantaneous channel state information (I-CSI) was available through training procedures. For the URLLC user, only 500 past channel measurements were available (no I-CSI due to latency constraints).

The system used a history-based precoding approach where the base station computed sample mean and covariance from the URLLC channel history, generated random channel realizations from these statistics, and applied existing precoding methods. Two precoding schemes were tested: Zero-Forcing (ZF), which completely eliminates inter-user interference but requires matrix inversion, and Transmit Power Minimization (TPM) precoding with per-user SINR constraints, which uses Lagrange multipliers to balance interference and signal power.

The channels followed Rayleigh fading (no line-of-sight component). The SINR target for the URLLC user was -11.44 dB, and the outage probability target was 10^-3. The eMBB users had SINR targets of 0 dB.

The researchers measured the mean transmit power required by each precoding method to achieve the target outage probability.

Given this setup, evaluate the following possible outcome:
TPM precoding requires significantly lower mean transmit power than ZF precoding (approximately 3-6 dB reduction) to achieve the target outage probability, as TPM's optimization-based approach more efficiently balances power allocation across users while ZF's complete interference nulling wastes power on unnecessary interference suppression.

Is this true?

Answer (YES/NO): NO